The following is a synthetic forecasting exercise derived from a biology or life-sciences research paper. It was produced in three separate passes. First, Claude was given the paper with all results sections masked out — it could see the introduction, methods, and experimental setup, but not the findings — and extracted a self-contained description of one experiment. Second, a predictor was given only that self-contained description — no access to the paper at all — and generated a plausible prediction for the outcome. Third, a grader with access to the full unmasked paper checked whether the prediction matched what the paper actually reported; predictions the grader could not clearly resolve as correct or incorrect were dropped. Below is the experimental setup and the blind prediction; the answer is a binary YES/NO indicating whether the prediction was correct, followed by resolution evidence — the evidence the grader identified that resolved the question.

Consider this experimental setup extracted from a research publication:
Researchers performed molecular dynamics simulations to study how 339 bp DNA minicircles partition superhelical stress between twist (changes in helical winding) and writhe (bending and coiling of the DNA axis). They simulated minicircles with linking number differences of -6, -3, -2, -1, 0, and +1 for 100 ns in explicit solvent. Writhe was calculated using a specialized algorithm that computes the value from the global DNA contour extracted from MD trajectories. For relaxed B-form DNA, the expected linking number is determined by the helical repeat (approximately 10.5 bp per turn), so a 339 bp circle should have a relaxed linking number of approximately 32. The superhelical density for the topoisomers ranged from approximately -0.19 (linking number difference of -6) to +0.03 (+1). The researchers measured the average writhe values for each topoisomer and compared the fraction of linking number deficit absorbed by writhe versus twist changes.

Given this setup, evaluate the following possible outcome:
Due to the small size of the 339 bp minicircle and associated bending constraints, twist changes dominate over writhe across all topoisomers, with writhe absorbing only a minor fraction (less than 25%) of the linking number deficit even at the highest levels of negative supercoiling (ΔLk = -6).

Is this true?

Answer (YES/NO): NO